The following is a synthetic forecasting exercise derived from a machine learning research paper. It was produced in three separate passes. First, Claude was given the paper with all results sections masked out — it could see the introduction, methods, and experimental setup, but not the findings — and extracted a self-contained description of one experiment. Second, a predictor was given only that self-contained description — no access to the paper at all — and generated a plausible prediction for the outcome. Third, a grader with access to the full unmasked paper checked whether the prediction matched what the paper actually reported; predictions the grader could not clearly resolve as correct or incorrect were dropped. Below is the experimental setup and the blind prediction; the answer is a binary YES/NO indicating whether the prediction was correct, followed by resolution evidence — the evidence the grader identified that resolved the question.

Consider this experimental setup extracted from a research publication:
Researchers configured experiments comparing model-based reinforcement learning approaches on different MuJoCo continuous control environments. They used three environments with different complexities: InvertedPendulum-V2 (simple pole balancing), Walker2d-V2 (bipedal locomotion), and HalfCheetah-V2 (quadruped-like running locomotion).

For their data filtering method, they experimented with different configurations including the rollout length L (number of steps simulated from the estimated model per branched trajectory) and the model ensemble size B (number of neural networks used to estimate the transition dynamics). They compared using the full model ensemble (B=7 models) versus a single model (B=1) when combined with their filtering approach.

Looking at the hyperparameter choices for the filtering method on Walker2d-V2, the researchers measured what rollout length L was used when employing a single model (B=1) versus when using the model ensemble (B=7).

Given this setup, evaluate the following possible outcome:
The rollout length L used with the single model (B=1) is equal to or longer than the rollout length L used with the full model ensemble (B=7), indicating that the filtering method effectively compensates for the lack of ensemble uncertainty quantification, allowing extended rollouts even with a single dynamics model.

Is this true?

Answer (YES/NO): YES